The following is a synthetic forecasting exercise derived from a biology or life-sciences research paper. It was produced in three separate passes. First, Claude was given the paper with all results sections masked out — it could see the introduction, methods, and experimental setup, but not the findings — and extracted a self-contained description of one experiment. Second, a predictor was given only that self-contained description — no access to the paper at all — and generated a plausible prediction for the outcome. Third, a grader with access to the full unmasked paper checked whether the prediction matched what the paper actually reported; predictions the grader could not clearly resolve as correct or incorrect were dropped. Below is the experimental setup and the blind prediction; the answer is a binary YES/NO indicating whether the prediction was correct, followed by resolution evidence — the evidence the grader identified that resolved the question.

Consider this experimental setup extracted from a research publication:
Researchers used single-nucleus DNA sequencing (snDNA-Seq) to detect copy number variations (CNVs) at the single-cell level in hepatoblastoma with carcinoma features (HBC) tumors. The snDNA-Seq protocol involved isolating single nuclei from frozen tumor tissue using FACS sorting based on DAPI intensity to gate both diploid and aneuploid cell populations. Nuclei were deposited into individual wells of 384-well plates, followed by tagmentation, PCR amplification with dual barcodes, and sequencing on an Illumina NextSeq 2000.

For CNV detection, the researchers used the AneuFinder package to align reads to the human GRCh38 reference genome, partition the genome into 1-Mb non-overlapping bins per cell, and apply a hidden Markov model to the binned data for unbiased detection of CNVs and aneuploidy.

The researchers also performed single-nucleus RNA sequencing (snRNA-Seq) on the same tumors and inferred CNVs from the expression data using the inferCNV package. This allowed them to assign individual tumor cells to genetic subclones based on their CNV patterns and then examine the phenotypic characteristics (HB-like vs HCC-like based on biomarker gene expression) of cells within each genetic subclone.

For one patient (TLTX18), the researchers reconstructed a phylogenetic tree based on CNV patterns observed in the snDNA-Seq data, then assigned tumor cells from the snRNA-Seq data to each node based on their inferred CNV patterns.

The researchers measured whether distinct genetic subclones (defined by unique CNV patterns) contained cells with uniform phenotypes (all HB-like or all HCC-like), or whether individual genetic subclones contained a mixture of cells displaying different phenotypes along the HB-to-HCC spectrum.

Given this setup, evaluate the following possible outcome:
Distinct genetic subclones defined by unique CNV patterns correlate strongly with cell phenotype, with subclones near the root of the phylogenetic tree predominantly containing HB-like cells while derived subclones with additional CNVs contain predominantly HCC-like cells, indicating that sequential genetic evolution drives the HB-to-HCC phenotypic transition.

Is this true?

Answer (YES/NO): NO